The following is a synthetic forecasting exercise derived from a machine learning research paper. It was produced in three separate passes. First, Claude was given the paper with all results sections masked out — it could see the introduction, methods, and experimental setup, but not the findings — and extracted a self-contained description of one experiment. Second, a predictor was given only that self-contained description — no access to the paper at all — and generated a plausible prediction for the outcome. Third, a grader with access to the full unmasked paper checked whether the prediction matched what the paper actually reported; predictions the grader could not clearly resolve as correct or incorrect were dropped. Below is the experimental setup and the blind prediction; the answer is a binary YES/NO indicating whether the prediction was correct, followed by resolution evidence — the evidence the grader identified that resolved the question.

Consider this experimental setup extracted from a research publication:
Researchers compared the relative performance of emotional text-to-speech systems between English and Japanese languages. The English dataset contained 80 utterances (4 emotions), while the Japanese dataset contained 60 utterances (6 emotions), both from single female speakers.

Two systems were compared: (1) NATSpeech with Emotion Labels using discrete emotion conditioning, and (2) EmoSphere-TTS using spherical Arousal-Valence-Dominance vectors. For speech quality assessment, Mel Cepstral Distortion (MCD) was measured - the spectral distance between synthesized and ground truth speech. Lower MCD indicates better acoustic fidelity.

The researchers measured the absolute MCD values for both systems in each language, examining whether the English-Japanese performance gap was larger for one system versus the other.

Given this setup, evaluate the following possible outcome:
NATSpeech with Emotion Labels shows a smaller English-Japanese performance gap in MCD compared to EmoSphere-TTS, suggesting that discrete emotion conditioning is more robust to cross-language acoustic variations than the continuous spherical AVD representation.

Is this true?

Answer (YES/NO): NO